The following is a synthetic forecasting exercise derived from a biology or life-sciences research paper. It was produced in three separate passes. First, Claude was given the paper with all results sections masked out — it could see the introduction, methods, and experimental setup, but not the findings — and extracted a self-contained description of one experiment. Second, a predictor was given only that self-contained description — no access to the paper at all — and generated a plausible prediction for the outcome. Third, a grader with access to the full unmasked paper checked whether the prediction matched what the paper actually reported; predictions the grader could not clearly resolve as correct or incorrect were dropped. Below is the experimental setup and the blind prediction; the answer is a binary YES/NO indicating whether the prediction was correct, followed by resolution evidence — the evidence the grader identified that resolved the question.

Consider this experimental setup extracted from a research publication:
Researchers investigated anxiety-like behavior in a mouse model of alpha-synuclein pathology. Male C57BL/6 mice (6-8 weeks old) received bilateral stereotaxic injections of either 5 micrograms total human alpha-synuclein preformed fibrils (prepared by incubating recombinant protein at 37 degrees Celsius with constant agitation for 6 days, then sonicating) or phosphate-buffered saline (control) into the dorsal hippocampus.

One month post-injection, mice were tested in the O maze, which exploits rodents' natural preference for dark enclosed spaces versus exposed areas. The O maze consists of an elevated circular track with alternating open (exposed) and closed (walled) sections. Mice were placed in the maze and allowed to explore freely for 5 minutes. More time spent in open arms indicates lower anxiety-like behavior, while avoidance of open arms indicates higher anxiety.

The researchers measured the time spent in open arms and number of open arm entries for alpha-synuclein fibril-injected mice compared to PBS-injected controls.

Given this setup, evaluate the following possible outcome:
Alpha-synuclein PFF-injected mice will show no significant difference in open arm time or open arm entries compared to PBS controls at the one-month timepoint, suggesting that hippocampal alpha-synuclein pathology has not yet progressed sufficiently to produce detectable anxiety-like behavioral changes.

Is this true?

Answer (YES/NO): NO